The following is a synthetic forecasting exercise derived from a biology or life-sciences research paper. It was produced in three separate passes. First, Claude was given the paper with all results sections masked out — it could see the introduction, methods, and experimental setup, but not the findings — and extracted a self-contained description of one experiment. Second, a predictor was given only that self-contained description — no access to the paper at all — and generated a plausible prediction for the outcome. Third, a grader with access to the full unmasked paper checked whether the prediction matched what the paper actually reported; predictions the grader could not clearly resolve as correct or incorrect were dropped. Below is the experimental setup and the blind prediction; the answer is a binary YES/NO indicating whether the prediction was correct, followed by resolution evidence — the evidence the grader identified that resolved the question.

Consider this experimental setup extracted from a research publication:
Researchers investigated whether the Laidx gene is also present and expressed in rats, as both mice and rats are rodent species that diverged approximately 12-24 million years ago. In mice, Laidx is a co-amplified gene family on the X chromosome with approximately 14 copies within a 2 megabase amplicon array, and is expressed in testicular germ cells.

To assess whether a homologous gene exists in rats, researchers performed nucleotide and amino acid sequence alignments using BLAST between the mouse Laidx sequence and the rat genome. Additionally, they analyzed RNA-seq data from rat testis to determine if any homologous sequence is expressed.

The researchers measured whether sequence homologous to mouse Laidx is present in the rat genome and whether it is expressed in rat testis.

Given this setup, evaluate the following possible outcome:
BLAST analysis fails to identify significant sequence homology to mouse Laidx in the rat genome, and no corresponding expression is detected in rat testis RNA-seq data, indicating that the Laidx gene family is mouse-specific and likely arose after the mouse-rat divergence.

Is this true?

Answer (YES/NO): NO